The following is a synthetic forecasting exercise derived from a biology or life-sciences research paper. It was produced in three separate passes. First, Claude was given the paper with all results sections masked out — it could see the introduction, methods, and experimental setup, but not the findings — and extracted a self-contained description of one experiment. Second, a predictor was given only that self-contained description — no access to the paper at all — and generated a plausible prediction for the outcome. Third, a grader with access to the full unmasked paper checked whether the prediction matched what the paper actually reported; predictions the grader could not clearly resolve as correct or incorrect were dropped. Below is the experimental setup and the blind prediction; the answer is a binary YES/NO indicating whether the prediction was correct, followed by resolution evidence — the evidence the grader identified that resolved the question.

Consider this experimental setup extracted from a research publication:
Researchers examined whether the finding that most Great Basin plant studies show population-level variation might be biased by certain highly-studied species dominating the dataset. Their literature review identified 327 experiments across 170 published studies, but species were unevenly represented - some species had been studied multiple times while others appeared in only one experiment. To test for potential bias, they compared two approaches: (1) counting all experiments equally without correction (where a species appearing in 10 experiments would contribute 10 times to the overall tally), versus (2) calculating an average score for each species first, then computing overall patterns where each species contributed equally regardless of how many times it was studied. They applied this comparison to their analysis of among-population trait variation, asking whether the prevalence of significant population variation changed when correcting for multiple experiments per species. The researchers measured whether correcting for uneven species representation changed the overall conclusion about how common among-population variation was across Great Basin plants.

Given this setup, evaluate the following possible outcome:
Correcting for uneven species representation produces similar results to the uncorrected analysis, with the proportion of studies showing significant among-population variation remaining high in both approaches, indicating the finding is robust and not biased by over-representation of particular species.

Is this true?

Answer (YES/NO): YES